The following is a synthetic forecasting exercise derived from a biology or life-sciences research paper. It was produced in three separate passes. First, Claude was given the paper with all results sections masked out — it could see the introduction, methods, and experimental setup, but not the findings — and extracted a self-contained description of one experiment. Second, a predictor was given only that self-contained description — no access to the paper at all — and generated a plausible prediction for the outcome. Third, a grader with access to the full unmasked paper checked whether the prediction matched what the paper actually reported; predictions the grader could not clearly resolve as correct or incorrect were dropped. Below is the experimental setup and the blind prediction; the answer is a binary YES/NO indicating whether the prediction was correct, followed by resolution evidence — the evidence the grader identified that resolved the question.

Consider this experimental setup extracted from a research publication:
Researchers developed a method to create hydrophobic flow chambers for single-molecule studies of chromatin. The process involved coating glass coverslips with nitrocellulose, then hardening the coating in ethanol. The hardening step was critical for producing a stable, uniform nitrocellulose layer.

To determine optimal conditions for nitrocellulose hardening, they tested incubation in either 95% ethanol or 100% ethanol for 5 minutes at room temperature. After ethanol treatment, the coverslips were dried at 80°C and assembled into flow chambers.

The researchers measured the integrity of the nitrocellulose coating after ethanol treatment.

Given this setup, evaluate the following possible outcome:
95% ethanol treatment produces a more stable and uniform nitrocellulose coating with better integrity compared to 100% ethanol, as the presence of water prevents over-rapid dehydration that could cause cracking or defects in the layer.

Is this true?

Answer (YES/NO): YES